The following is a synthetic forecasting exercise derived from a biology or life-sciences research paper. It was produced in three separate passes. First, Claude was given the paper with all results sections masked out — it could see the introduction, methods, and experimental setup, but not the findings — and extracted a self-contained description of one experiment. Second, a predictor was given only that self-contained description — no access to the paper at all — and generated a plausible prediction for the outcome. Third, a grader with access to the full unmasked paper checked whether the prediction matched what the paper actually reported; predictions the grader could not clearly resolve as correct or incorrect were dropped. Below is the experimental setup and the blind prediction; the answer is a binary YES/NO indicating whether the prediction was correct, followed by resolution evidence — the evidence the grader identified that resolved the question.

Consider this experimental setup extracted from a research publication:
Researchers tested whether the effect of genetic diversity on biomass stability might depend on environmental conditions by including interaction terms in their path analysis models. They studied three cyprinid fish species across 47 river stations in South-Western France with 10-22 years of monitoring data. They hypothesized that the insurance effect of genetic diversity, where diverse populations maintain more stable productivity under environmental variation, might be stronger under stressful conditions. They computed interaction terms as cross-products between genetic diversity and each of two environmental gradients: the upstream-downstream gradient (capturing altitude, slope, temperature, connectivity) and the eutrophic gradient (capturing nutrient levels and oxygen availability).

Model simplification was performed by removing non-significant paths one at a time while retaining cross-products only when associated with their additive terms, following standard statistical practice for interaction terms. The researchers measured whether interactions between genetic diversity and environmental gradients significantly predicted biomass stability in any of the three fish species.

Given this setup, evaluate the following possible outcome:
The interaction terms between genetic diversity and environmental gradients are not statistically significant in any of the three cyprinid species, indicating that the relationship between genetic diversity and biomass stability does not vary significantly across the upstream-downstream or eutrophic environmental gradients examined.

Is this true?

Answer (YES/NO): NO